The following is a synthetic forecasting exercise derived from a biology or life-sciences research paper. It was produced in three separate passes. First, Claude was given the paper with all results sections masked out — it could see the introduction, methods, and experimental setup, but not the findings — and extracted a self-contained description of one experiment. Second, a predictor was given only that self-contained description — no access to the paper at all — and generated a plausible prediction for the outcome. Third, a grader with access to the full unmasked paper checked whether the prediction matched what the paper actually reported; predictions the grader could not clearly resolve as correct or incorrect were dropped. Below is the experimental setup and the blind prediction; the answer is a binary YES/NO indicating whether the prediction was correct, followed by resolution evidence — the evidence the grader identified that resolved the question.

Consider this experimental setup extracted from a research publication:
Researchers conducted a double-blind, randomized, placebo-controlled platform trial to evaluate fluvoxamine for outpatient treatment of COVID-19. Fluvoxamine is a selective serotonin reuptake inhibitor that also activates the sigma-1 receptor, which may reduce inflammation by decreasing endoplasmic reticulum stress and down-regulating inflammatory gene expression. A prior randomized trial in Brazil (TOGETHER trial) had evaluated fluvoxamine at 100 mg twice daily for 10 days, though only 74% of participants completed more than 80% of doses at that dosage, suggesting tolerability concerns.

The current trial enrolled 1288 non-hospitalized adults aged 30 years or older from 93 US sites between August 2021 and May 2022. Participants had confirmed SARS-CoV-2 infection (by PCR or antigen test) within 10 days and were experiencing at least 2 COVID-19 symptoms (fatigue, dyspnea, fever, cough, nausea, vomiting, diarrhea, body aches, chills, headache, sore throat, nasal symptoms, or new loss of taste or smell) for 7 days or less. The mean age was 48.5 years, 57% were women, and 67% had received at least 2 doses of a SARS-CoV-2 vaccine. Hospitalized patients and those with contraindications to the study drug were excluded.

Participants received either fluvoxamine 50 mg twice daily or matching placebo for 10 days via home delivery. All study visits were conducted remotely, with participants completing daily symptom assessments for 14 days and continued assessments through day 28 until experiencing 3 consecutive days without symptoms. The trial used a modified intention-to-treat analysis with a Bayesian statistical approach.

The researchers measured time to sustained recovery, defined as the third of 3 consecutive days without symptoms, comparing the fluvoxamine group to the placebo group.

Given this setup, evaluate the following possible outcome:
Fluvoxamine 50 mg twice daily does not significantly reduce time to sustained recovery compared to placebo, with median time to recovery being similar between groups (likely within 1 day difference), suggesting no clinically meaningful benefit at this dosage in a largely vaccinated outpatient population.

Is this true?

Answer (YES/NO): YES